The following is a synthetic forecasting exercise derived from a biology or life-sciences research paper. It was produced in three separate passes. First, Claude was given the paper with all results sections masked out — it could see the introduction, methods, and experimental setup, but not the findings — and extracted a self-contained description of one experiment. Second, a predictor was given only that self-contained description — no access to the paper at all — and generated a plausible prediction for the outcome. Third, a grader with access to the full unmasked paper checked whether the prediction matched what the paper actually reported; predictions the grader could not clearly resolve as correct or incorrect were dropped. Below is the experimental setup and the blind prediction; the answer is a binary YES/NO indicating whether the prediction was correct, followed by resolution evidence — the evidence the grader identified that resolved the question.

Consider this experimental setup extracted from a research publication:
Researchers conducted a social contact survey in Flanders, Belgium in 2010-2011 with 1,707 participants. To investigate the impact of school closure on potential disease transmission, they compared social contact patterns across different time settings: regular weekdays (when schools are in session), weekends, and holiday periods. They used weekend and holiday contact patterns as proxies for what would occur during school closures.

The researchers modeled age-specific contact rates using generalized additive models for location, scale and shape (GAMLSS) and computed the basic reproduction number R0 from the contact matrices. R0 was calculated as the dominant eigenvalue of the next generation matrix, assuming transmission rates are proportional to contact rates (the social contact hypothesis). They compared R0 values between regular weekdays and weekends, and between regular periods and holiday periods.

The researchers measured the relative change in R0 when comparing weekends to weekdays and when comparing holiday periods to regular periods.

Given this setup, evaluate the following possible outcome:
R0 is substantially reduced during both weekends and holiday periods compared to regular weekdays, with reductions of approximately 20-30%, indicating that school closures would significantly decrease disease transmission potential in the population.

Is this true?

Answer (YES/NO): YES